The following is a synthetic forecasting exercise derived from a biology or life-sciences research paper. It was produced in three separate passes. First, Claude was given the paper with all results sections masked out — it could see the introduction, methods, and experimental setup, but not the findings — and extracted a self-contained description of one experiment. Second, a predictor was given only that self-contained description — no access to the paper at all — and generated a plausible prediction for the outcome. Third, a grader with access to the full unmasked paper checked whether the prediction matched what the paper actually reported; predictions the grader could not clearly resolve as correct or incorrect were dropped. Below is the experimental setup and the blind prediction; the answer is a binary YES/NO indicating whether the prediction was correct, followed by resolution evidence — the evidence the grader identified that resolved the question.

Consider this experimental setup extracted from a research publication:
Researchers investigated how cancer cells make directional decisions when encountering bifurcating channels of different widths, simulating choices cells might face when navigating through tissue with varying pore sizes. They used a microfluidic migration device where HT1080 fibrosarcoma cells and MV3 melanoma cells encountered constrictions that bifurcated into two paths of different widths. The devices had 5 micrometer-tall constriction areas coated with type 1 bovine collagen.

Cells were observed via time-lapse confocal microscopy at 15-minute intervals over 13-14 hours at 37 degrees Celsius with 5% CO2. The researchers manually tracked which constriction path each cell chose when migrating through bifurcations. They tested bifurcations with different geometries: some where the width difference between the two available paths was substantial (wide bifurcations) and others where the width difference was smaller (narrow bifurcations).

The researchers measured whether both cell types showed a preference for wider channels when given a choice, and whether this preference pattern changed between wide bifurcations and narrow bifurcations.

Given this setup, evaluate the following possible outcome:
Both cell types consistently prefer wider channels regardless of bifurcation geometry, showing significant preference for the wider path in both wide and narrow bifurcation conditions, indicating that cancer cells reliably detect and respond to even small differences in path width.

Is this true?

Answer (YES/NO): NO